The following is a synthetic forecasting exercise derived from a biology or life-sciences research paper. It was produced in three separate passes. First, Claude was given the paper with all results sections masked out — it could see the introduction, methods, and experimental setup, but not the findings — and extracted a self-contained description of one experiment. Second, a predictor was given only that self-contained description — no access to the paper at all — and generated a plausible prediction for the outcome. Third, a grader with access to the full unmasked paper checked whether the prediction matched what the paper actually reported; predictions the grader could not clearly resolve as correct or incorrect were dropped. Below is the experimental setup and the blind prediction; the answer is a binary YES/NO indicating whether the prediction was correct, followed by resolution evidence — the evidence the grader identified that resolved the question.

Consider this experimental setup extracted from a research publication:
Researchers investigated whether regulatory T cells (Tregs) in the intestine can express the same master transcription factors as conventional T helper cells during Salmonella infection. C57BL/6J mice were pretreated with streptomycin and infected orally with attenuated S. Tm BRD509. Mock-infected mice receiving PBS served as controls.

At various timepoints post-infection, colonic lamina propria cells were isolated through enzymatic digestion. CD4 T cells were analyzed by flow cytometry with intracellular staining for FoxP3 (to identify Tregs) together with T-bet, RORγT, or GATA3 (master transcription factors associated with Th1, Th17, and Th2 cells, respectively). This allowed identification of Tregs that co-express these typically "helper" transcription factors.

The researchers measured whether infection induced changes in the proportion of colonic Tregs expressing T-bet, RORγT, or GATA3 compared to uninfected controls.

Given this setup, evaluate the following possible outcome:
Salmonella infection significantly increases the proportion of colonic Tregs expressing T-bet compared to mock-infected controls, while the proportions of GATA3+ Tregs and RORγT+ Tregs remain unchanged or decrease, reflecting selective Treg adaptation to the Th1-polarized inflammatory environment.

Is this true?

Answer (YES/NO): YES